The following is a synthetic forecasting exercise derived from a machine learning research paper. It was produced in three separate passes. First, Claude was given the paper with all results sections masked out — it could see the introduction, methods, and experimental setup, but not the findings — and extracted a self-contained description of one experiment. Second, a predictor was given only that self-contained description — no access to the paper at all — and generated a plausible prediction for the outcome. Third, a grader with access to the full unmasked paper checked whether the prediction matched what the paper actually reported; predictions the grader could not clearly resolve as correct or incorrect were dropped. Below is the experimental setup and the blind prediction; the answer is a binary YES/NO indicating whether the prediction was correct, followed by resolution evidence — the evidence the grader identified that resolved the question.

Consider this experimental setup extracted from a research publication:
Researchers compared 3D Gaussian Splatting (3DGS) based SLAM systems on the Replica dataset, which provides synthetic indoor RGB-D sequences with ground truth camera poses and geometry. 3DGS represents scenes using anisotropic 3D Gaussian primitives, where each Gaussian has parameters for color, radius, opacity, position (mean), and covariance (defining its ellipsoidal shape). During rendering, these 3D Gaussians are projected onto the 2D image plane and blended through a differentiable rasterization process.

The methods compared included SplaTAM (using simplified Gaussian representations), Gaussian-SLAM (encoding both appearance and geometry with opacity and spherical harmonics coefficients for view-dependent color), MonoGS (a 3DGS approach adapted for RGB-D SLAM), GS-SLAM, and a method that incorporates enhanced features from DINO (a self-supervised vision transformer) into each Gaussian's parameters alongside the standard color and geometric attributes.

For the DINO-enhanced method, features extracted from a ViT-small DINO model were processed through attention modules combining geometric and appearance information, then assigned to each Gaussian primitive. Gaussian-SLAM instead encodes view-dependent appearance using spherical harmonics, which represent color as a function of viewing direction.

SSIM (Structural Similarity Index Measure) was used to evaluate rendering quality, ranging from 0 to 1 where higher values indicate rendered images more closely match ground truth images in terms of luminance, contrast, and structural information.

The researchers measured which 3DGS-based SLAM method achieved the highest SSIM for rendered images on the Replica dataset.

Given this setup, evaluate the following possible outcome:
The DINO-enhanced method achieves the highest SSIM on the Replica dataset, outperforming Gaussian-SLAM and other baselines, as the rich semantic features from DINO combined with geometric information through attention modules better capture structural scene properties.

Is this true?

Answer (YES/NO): NO